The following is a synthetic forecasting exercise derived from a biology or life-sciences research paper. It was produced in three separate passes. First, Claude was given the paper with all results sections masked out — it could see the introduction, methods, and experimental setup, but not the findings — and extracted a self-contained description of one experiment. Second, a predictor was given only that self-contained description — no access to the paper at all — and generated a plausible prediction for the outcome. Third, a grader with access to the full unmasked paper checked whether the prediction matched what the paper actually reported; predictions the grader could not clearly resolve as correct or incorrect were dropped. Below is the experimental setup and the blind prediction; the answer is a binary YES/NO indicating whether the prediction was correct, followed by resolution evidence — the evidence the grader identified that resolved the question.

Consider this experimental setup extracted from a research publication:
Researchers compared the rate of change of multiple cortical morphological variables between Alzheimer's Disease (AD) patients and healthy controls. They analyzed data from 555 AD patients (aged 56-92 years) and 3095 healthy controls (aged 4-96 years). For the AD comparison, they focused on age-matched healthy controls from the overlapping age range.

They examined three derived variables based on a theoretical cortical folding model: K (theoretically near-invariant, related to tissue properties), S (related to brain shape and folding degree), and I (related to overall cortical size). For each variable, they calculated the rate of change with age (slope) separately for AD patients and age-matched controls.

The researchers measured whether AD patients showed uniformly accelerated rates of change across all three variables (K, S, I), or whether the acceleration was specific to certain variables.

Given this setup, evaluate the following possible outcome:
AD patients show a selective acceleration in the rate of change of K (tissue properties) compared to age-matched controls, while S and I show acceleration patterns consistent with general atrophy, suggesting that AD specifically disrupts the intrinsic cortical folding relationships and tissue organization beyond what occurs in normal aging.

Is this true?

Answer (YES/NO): NO